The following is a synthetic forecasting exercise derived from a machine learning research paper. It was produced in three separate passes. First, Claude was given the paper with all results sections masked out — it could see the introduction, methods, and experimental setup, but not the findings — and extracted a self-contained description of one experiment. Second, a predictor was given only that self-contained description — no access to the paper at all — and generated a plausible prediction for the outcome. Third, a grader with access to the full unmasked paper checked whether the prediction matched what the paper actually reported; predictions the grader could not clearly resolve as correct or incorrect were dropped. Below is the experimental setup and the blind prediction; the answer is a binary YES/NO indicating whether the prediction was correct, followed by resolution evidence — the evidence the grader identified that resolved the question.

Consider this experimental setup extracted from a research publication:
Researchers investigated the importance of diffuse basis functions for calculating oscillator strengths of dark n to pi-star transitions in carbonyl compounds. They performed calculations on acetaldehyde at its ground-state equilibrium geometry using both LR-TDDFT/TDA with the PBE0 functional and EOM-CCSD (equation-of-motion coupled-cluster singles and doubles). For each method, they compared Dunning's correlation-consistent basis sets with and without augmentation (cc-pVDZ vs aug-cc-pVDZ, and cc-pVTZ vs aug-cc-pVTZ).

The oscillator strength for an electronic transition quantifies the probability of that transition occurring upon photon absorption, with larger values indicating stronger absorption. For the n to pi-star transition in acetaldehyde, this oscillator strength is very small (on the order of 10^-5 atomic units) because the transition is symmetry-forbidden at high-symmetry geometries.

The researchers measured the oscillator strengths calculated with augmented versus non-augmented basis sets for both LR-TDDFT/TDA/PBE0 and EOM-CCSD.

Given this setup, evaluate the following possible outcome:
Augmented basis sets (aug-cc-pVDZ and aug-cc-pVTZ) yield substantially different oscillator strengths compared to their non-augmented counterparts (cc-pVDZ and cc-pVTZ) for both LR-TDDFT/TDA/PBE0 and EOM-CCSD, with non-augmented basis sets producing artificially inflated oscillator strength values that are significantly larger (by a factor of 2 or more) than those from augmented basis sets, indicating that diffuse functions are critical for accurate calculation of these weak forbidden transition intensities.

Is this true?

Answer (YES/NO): NO